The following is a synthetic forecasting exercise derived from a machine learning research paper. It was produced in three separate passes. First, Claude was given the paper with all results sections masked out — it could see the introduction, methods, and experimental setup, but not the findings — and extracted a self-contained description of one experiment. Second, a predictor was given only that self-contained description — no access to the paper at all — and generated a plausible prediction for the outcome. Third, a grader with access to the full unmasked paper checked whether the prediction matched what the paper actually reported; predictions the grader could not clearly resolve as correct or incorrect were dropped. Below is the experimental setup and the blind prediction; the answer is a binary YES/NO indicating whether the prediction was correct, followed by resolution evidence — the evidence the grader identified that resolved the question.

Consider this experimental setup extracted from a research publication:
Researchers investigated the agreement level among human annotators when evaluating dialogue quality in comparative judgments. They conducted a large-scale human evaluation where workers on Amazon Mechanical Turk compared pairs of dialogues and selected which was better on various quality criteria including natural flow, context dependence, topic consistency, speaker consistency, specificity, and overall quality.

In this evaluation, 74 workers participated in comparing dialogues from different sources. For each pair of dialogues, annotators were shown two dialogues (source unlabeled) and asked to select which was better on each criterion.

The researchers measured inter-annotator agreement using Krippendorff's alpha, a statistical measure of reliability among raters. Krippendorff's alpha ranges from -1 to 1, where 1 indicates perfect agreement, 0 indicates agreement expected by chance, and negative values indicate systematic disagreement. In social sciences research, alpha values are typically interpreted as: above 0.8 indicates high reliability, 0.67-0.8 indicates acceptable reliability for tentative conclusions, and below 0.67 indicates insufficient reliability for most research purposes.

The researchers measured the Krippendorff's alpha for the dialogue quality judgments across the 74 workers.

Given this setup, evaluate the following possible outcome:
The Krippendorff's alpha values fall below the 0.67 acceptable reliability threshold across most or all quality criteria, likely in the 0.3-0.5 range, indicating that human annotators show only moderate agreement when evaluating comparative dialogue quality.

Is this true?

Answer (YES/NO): NO